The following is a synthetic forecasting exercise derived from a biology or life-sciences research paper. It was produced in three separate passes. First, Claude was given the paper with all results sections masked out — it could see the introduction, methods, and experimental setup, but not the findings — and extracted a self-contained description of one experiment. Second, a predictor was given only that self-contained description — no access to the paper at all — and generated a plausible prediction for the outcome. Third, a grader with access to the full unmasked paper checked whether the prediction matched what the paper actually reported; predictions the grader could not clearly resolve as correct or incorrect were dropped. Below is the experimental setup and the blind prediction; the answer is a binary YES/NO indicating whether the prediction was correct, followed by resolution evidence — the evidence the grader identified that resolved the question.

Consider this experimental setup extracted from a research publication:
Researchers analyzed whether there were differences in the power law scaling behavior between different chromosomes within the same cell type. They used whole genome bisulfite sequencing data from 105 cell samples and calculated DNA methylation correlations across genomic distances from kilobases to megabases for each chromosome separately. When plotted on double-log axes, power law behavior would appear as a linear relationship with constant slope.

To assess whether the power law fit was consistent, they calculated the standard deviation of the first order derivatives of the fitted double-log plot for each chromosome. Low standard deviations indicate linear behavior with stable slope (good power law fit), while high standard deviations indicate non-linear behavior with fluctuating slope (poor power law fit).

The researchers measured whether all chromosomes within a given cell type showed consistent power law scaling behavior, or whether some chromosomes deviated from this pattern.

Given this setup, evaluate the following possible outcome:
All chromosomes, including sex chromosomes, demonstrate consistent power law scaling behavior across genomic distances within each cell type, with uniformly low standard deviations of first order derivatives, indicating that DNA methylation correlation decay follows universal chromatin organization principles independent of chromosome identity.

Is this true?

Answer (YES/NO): NO